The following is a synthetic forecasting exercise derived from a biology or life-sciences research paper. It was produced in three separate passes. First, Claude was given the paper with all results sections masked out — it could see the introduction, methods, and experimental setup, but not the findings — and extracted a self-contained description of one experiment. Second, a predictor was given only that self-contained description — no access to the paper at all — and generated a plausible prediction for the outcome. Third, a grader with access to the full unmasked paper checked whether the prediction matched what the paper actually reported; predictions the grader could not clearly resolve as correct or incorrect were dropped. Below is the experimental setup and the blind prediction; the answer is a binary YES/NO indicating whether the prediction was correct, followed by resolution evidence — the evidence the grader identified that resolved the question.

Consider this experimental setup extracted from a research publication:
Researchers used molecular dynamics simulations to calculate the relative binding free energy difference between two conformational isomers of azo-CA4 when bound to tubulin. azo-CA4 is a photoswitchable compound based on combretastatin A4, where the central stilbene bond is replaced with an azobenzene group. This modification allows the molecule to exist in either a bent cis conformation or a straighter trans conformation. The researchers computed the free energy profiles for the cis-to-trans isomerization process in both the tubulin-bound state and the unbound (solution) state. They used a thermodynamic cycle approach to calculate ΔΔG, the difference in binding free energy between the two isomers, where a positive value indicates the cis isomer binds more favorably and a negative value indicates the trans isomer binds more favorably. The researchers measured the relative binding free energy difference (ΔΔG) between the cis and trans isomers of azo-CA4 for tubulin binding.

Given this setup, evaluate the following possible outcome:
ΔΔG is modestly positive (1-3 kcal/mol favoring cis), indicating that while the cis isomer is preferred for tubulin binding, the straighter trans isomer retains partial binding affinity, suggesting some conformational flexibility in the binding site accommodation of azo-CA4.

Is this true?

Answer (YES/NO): NO